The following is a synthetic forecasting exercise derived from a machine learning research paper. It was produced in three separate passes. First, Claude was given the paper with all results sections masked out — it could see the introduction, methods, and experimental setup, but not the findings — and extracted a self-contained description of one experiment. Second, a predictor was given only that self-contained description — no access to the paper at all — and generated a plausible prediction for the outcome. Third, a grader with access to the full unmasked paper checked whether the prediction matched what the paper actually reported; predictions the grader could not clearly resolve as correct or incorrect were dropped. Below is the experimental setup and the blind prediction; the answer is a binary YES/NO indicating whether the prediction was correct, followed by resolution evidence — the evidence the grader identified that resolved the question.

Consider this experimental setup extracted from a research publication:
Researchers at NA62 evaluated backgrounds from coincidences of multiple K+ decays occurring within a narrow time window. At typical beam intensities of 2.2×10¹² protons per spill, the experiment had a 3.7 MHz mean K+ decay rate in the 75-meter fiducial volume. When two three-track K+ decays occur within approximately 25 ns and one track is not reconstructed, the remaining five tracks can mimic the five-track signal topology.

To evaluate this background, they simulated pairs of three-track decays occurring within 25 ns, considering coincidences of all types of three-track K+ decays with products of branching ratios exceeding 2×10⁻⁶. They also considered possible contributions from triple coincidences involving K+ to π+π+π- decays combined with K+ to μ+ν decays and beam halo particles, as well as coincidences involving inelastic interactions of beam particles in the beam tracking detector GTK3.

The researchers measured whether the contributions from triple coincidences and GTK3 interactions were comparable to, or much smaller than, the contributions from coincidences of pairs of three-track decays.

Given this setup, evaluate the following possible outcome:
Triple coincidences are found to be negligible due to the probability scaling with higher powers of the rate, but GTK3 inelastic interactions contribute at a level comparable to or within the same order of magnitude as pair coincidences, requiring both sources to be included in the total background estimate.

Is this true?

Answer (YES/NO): NO